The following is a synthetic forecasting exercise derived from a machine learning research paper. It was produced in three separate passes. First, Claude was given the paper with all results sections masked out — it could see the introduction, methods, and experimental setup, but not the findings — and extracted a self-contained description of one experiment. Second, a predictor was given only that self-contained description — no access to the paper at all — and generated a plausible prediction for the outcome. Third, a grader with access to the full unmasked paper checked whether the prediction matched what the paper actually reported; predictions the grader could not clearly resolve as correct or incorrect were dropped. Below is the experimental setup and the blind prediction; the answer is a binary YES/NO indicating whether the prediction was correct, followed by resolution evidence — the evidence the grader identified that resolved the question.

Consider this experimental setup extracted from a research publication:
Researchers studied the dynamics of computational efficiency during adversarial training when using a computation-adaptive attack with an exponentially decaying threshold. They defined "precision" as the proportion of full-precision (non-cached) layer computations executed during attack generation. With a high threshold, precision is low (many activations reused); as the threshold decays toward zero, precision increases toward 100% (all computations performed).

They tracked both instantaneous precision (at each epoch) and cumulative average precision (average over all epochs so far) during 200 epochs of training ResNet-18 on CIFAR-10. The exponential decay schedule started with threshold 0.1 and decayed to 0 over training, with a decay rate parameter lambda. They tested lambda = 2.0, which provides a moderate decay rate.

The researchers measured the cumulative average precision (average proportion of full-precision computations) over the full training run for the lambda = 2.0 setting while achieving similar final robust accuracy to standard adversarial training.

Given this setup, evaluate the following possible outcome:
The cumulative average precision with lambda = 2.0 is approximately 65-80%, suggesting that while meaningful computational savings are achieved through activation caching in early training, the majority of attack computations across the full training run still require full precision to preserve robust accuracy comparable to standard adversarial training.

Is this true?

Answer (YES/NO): NO